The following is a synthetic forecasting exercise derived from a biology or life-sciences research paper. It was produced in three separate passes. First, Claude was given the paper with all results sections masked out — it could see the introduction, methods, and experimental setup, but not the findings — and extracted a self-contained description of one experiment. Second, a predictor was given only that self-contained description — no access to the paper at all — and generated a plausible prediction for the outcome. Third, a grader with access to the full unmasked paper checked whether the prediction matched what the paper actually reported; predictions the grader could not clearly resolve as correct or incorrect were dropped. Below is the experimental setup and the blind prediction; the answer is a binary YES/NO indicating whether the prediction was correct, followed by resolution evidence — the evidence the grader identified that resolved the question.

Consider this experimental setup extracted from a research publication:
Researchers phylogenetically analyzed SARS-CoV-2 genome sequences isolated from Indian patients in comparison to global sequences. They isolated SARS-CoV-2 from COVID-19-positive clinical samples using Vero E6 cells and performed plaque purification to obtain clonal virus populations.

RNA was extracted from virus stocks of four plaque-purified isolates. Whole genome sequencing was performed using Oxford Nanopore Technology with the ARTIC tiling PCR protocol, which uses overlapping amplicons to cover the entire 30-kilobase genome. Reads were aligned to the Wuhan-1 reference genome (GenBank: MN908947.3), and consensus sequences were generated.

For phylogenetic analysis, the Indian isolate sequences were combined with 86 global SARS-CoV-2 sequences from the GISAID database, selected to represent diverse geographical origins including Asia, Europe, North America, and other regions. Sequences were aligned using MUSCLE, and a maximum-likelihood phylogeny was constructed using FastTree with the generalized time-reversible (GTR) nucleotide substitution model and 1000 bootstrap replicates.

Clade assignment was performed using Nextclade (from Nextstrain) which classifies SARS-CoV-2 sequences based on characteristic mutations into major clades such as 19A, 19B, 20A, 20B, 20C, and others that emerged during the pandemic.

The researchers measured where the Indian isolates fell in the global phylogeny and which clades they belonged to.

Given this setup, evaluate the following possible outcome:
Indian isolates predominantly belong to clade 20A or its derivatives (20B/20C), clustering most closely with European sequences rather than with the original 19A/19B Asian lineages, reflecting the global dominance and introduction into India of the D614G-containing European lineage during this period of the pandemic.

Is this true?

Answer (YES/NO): NO